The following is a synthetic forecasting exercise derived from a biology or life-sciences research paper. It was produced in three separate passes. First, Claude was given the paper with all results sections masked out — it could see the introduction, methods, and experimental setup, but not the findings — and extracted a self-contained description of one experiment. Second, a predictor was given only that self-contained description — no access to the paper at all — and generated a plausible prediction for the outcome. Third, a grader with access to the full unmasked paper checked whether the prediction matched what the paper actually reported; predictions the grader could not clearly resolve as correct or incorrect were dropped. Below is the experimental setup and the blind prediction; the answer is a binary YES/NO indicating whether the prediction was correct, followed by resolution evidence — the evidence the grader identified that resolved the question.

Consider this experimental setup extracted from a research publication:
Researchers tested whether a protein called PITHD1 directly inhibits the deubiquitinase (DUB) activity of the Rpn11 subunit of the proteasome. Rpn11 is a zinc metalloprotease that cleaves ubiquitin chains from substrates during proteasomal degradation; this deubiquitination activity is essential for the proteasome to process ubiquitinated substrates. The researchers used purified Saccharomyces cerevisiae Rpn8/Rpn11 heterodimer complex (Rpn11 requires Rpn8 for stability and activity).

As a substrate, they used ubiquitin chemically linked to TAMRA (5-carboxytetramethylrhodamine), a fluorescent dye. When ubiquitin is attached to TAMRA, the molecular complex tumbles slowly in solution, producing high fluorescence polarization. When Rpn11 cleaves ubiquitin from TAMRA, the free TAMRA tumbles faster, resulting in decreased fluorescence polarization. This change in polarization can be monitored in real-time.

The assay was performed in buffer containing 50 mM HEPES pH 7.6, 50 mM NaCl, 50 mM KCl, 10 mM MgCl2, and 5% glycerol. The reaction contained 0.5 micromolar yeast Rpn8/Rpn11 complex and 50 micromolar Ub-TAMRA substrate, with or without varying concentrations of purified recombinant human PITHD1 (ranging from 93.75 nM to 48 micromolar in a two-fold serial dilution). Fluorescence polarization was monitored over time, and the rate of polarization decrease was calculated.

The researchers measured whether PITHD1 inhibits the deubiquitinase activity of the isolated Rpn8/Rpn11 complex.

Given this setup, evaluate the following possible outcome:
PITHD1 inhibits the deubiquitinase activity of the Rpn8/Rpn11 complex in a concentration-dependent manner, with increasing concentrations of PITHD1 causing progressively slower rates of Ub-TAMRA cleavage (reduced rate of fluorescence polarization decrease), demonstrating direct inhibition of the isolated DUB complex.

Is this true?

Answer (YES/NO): YES